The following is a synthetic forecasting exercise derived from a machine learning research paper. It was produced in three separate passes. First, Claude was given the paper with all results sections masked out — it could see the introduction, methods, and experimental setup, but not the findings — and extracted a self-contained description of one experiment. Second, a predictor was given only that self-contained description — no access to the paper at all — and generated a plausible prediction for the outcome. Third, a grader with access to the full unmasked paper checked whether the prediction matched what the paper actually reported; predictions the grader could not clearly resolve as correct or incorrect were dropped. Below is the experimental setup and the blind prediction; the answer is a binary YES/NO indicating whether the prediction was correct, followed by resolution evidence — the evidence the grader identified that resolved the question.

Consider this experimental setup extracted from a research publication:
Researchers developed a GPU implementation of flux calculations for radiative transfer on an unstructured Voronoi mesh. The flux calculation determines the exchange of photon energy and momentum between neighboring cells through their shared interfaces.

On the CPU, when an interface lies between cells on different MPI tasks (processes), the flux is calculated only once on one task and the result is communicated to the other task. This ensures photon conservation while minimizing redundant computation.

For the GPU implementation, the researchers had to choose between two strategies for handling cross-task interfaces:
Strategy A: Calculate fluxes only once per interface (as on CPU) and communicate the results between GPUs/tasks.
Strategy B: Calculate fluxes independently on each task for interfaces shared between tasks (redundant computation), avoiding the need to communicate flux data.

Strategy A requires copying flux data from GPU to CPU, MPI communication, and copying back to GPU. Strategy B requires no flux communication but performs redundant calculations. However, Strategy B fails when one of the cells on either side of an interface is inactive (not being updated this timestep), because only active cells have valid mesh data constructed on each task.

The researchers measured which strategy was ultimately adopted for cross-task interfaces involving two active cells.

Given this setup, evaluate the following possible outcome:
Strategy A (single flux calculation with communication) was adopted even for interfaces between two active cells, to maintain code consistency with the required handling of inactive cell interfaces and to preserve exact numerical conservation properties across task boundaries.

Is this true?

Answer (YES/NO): NO